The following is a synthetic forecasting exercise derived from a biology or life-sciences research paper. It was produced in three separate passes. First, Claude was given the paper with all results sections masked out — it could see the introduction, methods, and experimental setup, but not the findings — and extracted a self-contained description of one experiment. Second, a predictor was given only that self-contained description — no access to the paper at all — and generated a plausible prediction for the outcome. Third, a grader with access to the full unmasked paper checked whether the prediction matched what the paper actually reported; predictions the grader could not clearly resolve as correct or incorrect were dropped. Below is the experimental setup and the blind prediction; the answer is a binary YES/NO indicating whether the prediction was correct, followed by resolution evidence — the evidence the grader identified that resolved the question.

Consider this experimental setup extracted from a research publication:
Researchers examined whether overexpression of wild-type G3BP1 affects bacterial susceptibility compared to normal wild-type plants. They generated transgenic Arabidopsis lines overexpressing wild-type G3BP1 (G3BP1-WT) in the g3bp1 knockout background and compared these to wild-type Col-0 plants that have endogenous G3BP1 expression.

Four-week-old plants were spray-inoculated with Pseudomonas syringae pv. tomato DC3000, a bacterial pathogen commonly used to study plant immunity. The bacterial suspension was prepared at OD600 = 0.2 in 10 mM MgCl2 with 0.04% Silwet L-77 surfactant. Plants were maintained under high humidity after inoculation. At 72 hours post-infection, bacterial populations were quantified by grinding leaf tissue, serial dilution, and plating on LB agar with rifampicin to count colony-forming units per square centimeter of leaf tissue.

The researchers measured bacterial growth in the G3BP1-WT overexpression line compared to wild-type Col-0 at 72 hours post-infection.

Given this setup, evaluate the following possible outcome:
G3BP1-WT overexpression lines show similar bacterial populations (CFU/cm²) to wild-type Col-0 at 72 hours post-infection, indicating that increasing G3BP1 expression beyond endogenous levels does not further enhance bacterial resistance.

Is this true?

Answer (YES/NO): YES